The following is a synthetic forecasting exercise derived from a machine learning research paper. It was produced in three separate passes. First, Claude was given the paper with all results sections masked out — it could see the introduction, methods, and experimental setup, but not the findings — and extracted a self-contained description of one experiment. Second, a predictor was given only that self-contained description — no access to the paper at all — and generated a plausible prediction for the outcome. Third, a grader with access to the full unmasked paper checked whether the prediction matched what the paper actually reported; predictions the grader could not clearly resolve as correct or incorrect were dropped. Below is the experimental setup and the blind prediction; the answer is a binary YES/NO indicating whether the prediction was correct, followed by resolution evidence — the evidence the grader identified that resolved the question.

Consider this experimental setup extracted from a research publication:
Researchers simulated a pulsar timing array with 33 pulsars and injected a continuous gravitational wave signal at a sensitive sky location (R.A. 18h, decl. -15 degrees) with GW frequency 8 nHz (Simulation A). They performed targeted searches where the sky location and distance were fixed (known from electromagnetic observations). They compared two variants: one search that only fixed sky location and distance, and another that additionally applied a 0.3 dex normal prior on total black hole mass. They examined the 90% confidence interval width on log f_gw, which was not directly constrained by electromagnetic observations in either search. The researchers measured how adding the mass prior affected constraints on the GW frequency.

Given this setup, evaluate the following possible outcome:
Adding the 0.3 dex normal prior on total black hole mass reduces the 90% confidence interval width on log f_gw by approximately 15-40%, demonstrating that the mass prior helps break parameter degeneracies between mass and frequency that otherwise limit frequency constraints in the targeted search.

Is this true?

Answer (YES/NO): NO